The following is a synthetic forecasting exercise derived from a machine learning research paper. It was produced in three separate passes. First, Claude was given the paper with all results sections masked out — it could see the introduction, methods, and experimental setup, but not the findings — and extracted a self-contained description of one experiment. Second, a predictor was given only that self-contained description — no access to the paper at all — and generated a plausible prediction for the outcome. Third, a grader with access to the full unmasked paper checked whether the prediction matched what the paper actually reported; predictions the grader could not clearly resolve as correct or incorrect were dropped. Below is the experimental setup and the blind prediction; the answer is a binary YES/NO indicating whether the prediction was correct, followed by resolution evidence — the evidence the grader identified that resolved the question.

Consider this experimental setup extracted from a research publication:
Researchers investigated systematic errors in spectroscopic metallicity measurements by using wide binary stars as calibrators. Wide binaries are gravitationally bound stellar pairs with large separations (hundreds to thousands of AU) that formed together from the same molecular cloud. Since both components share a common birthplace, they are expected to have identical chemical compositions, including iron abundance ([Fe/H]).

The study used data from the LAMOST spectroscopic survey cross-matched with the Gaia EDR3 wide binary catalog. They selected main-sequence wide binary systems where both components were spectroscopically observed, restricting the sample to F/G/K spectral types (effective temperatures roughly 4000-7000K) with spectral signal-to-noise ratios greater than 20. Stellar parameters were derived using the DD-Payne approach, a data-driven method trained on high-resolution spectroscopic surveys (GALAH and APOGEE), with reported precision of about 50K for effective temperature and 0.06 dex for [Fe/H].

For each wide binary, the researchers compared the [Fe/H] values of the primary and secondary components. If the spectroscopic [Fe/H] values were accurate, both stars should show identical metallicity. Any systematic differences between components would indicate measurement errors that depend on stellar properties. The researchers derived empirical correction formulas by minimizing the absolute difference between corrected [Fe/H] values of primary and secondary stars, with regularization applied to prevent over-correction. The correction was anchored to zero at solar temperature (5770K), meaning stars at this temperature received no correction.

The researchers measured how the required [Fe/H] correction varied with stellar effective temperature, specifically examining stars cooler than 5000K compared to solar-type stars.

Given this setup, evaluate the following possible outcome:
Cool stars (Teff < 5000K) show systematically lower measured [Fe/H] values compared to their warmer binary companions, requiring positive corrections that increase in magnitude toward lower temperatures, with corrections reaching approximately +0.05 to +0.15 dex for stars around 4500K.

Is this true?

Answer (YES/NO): NO